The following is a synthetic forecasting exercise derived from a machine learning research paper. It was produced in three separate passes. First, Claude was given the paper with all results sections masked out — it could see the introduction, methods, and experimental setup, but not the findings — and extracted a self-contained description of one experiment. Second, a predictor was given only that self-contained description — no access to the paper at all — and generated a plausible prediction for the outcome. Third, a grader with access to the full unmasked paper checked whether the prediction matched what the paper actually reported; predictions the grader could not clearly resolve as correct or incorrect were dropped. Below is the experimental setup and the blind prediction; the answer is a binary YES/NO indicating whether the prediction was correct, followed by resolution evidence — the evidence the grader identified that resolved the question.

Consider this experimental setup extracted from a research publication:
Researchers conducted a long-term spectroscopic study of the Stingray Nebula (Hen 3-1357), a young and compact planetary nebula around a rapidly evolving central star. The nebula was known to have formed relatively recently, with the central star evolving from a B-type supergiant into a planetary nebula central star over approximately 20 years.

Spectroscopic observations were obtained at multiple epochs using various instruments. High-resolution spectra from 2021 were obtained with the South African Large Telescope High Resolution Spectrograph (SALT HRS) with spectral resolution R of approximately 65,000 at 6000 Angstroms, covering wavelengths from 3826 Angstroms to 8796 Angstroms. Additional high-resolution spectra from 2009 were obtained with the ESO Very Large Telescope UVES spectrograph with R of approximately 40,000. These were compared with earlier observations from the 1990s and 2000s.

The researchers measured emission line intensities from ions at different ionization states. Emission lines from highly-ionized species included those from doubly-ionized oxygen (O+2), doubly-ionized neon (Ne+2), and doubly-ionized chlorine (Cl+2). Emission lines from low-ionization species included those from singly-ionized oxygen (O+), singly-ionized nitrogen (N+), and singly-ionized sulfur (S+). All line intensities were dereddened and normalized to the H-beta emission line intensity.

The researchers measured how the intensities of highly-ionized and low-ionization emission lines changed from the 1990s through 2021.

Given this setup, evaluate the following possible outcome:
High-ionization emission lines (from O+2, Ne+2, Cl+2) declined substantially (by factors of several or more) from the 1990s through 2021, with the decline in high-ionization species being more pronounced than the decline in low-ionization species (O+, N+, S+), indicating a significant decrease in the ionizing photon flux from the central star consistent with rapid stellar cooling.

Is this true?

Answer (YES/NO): NO